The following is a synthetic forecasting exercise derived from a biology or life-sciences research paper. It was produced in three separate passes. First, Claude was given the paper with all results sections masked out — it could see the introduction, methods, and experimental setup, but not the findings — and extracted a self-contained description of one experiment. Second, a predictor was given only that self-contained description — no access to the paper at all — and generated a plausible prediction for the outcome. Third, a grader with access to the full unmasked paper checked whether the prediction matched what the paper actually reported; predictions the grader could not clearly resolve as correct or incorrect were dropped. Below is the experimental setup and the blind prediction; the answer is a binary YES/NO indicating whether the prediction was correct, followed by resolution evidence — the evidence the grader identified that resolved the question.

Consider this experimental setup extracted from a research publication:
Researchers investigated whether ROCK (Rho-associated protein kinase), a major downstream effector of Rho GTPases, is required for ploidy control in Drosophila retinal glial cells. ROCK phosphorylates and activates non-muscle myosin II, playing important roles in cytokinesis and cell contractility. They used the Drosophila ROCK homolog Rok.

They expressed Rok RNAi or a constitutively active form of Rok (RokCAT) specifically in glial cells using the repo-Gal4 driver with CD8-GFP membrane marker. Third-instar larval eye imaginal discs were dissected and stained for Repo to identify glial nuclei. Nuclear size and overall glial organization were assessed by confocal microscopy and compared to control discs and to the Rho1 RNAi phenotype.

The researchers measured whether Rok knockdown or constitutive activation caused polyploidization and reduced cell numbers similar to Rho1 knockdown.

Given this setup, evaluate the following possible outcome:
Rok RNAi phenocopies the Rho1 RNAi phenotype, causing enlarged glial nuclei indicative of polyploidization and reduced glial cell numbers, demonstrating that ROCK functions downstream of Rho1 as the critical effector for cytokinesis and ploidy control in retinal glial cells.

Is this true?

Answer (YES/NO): NO